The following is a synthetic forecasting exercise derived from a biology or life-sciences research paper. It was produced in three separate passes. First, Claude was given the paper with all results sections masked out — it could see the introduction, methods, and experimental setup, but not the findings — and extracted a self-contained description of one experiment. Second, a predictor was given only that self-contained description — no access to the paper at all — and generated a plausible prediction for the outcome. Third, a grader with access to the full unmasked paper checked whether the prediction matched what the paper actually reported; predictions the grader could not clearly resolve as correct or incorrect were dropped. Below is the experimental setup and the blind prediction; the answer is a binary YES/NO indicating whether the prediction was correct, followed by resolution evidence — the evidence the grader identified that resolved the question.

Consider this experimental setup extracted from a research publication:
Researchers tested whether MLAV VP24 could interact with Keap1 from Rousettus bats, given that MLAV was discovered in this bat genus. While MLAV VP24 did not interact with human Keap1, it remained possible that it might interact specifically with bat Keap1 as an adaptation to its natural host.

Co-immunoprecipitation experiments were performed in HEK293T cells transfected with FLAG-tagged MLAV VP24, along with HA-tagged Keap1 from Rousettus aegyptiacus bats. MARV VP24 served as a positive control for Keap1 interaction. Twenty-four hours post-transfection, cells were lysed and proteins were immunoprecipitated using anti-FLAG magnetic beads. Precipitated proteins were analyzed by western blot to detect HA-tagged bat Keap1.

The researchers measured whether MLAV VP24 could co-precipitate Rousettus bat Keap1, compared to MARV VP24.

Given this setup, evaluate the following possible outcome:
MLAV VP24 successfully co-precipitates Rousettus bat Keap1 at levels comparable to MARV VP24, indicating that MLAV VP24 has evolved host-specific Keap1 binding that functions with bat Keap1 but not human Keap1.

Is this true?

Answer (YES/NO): NO